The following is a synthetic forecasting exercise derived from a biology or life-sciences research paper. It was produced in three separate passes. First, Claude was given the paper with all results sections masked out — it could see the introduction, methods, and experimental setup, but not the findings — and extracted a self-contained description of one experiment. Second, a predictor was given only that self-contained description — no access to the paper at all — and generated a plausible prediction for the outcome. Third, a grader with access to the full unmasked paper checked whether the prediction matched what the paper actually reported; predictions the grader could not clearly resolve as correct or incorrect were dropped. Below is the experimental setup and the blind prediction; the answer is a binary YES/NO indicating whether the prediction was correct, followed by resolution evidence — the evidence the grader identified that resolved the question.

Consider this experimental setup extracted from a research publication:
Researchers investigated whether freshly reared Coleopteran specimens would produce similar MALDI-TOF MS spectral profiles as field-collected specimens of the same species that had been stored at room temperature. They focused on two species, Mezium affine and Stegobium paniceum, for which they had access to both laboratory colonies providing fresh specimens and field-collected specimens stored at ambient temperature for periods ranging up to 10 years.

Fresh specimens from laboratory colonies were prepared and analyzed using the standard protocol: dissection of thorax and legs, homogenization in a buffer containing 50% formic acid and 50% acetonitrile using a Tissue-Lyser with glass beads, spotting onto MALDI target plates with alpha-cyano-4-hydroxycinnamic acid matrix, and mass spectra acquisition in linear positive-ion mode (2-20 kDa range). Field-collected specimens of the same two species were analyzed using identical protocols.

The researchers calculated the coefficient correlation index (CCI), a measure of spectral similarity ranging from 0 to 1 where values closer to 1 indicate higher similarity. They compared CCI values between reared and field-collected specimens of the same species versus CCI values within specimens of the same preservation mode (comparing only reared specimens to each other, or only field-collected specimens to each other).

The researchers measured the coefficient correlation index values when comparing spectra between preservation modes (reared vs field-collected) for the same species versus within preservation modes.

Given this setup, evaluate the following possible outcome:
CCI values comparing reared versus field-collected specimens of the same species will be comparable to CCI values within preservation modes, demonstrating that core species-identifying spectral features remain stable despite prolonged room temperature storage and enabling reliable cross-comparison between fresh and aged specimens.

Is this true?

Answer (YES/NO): NO